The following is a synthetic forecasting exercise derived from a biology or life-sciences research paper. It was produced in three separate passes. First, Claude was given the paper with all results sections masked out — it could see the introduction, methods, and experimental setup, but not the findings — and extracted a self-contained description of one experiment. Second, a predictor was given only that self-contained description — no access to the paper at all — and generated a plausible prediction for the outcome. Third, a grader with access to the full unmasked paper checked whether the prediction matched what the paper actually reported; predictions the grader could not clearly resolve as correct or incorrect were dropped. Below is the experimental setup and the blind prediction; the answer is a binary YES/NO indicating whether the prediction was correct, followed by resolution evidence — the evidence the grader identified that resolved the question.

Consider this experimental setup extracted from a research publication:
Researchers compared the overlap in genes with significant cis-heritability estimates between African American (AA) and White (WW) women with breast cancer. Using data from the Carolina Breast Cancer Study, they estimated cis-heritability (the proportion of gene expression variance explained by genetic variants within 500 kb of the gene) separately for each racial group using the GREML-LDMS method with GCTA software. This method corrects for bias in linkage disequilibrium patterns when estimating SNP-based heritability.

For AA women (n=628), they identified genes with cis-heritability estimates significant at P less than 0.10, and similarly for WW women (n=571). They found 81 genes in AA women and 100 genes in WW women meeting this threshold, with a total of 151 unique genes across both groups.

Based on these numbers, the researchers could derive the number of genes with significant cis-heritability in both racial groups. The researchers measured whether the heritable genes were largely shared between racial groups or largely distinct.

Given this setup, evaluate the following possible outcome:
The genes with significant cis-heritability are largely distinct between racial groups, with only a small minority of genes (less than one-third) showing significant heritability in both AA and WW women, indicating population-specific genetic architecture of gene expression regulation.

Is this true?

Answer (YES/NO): YES